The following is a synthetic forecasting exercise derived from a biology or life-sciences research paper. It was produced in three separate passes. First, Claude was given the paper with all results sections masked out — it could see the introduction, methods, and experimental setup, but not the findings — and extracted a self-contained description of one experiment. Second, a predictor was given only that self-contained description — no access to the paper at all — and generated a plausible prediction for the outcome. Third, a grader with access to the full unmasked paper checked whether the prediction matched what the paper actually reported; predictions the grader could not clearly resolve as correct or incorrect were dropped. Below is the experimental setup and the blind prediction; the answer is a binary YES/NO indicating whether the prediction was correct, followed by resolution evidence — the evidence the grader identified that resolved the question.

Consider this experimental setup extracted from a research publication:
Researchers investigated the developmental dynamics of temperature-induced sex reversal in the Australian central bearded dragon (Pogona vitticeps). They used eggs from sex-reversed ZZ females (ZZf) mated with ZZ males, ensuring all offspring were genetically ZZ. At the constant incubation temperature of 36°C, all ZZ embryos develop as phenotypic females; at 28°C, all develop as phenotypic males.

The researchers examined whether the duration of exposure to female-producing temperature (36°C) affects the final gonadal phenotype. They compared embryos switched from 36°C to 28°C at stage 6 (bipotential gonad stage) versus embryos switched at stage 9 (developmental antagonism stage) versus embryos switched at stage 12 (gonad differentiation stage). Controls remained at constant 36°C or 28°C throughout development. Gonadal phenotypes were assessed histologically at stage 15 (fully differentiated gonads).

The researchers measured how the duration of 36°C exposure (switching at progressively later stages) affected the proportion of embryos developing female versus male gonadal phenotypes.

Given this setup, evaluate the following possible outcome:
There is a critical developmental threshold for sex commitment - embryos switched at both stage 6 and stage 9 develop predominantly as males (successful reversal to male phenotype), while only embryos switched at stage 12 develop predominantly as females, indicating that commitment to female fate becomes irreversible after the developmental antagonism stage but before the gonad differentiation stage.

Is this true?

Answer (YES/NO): NO